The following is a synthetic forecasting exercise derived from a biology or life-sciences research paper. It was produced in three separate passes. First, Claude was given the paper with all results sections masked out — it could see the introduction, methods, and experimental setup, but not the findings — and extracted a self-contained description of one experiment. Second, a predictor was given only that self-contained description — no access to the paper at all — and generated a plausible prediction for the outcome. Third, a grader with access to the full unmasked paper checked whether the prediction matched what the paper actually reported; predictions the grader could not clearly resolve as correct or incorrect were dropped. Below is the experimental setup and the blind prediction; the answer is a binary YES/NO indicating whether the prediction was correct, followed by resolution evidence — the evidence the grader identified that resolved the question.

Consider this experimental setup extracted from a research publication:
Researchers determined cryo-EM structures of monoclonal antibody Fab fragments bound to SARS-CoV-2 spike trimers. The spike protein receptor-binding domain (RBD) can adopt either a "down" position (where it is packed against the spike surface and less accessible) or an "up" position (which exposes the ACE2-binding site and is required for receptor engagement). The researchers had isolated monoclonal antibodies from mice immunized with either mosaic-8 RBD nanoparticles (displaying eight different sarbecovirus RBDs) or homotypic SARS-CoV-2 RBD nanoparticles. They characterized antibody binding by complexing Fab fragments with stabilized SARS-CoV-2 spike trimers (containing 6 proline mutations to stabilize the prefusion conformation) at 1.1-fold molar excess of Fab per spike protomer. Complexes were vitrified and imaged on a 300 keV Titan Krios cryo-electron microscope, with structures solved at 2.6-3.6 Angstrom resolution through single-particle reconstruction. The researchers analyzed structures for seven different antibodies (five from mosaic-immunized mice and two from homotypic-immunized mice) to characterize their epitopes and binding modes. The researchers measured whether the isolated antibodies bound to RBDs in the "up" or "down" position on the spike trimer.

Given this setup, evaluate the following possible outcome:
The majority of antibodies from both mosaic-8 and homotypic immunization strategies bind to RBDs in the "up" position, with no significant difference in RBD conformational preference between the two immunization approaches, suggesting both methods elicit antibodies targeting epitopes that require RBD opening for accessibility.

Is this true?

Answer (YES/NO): NO